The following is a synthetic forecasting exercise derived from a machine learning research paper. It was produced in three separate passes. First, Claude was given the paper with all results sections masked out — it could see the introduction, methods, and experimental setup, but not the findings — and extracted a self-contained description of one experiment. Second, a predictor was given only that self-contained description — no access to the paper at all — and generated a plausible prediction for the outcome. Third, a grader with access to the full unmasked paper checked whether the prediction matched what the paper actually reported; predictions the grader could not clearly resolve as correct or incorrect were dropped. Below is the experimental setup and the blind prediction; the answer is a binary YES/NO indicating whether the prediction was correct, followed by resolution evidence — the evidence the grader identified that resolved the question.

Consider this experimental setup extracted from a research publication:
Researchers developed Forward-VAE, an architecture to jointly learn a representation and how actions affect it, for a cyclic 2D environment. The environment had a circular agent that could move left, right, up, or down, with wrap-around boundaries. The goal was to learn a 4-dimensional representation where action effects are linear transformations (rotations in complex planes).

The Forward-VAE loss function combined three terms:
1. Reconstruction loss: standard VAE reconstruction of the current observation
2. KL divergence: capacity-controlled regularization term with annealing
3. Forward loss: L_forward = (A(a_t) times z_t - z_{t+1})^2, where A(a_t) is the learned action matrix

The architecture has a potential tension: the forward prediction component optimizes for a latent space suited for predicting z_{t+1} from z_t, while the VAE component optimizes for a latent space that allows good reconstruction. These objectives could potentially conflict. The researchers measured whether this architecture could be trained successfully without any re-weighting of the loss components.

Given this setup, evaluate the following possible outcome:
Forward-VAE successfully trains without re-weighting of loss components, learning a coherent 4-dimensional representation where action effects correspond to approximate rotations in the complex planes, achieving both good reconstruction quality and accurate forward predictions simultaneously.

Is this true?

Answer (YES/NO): YES